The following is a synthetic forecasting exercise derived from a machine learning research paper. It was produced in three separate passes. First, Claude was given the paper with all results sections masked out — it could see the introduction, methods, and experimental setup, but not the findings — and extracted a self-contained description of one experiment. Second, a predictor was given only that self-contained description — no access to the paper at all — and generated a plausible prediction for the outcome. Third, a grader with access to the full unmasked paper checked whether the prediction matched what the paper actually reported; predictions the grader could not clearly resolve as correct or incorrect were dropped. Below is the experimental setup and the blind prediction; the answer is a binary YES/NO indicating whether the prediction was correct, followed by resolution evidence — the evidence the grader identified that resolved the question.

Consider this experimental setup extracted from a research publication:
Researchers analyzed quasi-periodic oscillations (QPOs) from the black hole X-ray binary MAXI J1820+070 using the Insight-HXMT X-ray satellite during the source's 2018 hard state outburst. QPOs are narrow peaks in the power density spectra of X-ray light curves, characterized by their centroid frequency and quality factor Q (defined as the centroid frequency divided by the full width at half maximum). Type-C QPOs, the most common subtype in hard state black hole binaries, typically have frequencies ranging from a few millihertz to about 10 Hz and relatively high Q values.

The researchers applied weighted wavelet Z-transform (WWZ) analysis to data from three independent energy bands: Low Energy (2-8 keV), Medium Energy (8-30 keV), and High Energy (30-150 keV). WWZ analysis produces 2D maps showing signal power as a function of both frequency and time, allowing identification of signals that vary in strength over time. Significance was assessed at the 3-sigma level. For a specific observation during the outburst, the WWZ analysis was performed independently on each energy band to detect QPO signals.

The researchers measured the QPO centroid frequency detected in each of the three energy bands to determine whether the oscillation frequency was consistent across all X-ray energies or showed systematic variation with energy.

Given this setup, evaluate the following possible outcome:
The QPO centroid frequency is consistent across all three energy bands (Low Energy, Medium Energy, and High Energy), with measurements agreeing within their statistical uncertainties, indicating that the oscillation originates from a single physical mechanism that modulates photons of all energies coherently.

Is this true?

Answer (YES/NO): YES